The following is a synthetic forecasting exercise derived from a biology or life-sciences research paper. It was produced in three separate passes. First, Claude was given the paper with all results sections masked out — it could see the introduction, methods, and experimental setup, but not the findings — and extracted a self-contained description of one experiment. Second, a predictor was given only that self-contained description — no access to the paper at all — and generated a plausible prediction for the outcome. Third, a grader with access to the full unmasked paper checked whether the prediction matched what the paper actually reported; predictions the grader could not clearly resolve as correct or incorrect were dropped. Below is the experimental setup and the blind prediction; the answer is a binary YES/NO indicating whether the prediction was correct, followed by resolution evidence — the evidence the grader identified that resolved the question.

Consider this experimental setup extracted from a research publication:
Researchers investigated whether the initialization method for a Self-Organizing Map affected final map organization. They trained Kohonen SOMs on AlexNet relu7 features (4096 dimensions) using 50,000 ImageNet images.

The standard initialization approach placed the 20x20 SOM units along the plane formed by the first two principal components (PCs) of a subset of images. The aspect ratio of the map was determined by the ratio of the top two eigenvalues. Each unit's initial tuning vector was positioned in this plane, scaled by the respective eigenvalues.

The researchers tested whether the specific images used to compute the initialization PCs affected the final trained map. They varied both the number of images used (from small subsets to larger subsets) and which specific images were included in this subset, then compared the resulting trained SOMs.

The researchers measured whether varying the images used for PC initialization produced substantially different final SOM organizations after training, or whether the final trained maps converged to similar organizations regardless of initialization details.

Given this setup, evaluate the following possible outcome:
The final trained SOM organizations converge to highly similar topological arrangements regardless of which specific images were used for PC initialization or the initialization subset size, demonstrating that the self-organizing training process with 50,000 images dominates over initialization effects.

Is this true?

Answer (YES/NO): YES